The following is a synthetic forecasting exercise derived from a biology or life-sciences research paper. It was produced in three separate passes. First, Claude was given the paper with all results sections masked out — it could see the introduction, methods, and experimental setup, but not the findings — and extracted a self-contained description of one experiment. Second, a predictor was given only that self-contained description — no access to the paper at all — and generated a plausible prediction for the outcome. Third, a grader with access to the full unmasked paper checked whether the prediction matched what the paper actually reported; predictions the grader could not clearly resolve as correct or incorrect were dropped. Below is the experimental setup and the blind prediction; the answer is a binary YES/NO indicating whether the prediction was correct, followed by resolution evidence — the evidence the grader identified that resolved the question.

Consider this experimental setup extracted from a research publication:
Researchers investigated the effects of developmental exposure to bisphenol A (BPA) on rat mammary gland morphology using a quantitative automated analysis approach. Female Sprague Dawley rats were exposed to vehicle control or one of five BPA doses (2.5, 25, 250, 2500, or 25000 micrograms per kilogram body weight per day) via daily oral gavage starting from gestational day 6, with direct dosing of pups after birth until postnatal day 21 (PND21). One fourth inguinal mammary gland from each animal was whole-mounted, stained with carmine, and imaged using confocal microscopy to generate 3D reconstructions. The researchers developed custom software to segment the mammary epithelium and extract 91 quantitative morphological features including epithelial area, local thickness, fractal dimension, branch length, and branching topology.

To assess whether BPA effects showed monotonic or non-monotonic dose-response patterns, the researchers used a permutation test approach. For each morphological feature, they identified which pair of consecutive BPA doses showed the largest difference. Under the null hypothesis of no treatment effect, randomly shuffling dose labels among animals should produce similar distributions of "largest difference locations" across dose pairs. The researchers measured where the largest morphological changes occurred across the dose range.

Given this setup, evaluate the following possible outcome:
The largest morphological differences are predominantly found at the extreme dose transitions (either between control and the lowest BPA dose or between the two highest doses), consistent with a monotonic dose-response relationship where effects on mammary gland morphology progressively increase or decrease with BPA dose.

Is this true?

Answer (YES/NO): NO